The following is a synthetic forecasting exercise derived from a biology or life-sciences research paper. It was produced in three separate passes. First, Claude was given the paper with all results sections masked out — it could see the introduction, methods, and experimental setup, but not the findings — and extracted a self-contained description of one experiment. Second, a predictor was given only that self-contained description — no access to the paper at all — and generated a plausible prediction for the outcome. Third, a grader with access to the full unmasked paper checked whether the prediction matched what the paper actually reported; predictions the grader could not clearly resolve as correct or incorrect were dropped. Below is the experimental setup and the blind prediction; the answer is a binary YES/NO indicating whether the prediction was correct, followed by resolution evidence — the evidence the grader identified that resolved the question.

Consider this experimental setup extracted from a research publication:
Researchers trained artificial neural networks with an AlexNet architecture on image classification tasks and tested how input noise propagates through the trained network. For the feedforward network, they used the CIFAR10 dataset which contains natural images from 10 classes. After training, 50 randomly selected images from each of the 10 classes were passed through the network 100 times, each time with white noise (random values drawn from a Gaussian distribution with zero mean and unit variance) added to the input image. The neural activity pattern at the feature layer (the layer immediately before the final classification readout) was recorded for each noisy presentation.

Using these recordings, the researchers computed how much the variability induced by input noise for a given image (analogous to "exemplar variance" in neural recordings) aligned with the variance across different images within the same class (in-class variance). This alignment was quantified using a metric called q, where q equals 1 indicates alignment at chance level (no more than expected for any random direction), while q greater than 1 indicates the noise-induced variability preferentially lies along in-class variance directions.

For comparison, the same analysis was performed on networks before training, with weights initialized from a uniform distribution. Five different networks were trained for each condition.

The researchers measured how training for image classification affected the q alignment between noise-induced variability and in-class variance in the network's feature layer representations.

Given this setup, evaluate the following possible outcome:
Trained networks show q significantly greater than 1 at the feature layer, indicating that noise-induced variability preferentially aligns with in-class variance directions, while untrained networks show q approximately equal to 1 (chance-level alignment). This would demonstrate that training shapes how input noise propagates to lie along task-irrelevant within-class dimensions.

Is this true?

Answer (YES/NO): YES